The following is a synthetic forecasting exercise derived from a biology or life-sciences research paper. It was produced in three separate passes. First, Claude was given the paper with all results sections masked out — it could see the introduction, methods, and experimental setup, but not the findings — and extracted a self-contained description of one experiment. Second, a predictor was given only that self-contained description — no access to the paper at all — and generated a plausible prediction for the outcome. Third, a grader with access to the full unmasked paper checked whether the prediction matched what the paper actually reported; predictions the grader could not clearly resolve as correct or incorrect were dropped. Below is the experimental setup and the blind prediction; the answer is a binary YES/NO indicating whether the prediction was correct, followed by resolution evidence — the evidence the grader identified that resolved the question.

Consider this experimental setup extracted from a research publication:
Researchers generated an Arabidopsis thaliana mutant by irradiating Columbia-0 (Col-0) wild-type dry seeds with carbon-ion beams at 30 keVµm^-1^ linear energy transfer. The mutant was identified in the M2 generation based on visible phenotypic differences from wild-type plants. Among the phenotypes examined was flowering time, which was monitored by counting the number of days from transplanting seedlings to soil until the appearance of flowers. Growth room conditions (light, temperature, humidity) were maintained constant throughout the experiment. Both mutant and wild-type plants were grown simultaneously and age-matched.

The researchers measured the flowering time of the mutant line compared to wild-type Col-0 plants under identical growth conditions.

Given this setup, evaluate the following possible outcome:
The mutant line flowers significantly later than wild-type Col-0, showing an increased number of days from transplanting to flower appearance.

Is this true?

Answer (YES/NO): YES